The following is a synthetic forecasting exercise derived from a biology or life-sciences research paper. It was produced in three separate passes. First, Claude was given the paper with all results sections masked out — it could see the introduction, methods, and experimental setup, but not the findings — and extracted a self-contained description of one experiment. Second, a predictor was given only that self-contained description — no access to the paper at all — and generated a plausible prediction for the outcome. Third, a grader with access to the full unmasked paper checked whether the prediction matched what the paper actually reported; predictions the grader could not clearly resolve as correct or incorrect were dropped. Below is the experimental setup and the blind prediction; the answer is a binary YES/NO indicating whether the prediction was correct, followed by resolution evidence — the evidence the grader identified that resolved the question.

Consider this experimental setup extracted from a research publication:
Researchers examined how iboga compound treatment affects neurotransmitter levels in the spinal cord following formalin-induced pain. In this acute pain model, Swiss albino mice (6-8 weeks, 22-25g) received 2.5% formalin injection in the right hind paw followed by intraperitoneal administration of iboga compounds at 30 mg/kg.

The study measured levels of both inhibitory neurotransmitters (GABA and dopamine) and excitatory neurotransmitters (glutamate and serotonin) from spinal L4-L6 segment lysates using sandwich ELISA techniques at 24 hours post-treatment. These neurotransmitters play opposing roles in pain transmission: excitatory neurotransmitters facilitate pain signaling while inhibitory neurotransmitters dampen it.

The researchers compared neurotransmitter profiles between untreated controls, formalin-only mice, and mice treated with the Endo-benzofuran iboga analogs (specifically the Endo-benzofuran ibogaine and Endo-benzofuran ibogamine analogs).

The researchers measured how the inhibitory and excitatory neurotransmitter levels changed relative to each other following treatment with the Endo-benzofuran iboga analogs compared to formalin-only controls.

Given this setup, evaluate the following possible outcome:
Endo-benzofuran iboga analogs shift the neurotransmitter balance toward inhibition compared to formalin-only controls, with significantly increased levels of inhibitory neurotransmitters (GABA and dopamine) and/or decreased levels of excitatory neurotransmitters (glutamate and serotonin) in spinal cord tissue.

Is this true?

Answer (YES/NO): YES